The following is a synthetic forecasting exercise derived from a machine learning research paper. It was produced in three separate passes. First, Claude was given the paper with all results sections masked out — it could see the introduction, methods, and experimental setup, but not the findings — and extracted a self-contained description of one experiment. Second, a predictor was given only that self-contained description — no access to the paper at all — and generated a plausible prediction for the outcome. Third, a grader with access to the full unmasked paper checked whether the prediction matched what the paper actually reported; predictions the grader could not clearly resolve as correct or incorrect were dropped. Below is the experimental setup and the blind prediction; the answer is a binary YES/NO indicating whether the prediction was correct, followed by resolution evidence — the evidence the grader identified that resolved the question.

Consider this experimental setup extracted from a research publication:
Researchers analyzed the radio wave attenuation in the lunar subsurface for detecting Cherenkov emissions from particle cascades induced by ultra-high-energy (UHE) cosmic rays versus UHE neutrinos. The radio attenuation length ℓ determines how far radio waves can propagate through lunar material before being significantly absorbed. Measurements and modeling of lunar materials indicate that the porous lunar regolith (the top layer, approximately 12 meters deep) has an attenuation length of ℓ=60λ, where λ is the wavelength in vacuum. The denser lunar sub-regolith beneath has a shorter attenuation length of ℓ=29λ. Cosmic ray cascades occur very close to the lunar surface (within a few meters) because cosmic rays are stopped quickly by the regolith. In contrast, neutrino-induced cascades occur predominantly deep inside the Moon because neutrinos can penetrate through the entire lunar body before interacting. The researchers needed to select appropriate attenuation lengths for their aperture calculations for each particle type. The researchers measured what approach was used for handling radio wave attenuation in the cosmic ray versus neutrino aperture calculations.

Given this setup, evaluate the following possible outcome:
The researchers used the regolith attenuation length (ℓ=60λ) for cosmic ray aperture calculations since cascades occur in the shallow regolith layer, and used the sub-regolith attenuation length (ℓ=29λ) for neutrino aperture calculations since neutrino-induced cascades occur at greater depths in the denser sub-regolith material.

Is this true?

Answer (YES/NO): NO